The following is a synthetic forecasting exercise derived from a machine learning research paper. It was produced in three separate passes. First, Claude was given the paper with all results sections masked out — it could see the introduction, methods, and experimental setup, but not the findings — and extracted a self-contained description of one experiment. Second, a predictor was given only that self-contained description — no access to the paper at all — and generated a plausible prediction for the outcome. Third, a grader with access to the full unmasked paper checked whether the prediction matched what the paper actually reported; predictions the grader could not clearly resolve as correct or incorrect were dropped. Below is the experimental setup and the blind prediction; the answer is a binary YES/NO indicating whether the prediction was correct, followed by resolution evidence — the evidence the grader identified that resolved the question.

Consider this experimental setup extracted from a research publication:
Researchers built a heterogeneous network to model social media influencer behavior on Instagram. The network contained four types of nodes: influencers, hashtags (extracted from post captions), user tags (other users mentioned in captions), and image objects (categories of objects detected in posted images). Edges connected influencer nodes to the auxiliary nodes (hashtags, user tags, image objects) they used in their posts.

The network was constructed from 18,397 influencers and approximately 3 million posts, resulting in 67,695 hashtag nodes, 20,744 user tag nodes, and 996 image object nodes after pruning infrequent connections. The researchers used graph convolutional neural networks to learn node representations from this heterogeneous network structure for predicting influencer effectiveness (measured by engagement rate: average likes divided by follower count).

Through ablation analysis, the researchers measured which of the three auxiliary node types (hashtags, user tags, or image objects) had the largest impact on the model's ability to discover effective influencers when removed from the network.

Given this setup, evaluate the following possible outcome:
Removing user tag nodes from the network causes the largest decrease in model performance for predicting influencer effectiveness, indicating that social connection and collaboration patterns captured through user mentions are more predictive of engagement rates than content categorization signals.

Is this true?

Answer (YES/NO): NO